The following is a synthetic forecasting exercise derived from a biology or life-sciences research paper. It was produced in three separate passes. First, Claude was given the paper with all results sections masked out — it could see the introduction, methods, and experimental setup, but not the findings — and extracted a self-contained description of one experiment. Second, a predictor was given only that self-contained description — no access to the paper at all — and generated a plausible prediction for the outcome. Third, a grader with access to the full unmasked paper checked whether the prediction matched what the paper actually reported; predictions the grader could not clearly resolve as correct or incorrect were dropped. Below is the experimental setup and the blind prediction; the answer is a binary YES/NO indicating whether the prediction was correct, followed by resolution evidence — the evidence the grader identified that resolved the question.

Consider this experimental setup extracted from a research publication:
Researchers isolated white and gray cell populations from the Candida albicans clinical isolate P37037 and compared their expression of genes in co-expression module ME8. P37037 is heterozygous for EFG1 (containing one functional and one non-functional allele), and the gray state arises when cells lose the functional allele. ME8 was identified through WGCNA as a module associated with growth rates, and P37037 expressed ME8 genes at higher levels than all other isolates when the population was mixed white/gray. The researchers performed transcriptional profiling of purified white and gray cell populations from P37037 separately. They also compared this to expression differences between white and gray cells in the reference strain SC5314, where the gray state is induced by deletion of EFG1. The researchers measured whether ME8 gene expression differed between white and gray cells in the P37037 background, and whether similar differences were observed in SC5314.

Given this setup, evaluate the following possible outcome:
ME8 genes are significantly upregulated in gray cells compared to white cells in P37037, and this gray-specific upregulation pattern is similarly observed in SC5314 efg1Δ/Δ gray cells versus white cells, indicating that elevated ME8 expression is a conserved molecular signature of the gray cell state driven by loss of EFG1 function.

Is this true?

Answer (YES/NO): NO